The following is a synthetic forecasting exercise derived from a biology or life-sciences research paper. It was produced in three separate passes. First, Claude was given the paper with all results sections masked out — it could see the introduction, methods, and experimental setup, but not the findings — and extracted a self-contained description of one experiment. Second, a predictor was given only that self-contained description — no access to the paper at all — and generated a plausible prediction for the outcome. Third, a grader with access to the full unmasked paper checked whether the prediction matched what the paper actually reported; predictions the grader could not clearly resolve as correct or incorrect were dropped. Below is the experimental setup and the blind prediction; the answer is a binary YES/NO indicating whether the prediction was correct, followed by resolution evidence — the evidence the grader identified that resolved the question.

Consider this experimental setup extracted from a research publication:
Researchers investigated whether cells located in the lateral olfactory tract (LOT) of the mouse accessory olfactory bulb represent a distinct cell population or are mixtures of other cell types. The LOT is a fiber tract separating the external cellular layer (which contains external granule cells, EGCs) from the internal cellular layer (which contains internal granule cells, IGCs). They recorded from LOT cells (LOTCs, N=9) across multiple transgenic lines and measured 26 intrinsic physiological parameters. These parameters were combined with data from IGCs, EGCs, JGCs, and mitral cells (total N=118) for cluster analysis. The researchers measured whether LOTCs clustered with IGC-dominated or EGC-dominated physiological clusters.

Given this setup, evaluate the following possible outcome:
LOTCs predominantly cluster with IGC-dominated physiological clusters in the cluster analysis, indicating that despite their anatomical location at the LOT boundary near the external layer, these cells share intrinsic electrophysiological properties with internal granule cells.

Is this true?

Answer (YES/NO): NO